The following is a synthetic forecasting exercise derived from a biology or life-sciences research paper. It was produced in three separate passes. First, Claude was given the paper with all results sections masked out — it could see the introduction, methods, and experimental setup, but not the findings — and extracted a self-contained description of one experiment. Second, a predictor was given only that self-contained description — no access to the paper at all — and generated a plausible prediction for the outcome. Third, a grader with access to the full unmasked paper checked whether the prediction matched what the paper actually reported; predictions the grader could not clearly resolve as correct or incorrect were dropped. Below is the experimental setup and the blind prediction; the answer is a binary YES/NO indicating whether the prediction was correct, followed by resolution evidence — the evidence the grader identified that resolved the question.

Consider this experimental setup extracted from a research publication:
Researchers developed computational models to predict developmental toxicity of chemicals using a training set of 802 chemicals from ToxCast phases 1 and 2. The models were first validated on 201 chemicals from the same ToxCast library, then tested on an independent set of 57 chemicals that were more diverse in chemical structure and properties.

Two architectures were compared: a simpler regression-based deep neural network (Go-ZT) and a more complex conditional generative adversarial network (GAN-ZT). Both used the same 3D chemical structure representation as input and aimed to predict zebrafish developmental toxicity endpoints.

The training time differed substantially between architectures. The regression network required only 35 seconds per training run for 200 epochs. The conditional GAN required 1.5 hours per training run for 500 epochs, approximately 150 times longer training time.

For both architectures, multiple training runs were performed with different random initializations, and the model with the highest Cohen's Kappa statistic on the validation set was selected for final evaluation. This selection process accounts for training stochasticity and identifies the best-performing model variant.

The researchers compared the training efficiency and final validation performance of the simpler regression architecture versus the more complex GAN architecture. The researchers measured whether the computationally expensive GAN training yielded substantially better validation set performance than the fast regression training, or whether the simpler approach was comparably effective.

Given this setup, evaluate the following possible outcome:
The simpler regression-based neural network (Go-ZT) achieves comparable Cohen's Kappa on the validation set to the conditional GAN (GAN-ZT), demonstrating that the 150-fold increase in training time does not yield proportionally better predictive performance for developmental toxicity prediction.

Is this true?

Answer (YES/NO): YES